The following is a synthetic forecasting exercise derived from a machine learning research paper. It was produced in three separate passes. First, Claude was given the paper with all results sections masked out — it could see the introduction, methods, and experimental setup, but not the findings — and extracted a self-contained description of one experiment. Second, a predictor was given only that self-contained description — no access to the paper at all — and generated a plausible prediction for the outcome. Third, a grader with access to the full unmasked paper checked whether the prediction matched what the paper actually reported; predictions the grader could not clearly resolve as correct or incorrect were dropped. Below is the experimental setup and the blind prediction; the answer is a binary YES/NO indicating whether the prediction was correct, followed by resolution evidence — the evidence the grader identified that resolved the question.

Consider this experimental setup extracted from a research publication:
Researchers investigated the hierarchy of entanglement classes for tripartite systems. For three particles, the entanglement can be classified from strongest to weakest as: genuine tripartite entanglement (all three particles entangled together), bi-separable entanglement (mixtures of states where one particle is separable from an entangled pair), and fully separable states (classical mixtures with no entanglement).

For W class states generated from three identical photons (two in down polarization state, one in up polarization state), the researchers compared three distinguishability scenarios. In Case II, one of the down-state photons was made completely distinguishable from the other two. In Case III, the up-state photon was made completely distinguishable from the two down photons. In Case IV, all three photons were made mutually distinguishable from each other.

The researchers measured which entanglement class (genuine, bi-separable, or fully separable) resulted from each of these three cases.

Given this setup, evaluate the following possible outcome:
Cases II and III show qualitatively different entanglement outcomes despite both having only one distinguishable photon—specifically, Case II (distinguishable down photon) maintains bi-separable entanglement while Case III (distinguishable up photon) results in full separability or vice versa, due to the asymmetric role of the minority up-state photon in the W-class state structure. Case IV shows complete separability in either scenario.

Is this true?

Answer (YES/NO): YES